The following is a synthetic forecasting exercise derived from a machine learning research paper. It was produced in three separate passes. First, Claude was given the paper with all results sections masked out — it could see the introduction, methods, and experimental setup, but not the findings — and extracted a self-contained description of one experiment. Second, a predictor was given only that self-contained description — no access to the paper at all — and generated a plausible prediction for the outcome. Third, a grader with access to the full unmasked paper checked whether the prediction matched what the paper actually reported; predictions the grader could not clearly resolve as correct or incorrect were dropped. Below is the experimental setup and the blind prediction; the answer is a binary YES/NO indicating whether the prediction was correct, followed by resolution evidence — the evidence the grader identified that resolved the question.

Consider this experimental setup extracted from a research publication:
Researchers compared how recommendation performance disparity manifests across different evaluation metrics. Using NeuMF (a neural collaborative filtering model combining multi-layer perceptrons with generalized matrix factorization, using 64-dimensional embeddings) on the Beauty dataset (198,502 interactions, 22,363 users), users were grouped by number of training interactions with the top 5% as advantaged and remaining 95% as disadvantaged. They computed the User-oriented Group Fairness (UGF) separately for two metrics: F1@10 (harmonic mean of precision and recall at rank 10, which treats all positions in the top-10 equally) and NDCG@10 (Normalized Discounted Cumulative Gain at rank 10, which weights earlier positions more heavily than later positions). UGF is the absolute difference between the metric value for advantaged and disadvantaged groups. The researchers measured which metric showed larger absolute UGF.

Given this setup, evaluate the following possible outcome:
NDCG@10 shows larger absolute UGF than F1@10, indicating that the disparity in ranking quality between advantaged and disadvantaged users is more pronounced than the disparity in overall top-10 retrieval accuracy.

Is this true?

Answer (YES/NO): YES